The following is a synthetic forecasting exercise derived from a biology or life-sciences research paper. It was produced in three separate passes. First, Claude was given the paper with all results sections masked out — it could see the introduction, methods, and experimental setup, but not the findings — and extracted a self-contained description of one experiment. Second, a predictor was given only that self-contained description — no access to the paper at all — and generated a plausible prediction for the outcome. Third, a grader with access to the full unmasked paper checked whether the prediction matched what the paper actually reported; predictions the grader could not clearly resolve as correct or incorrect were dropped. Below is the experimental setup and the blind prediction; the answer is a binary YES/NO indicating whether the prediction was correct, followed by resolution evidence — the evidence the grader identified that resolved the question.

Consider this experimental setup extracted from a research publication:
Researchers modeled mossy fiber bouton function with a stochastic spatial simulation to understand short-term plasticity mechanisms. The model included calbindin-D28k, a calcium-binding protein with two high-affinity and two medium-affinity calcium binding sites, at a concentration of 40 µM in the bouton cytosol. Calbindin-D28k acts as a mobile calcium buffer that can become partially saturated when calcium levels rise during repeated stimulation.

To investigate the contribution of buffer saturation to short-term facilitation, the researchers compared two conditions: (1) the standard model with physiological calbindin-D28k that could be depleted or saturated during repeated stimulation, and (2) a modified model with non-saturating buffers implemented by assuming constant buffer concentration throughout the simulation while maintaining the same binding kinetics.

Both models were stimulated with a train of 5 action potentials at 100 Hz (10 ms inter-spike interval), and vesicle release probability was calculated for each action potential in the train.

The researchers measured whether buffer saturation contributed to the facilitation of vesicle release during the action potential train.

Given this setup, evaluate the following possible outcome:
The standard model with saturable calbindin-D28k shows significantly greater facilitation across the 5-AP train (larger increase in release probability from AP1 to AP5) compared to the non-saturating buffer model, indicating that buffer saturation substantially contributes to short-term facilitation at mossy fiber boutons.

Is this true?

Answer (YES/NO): YES